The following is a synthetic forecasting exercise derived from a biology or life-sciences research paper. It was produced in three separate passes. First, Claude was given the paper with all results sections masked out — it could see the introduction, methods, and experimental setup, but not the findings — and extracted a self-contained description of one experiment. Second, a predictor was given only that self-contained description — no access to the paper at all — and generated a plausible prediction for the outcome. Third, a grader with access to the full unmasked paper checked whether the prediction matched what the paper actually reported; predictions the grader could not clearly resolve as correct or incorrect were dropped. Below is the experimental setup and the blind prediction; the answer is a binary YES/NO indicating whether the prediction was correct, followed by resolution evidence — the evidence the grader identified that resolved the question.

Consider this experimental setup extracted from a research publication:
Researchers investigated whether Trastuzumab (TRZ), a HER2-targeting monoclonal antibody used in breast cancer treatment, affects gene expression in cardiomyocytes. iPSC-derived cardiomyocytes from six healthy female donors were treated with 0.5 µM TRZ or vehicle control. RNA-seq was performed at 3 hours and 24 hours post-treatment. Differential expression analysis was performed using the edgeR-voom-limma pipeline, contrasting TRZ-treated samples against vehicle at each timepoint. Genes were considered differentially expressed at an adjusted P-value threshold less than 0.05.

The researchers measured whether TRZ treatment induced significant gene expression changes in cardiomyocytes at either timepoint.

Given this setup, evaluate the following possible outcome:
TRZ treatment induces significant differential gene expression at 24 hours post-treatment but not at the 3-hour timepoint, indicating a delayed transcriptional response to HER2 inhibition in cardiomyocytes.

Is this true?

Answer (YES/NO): NO